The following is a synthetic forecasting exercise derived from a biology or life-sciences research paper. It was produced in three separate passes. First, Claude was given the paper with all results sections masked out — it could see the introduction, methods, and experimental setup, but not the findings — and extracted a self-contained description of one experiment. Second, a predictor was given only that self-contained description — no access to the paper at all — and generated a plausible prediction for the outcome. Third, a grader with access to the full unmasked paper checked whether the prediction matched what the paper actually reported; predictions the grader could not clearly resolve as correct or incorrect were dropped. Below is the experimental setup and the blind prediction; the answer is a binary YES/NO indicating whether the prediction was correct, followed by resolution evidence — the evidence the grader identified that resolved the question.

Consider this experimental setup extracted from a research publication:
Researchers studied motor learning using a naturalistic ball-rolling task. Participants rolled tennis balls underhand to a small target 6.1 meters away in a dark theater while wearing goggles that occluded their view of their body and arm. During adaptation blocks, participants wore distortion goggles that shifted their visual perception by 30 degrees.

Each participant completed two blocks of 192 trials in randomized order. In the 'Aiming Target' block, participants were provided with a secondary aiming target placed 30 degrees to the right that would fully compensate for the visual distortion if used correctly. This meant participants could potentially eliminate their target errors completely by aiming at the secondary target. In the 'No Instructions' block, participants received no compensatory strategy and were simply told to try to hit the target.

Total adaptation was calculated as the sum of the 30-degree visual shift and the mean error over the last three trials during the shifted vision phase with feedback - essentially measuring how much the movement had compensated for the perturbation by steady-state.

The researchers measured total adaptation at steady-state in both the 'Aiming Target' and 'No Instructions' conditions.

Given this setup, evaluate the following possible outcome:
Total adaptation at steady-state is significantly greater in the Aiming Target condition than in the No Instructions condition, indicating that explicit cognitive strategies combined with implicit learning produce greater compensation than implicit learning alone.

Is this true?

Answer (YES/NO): YES